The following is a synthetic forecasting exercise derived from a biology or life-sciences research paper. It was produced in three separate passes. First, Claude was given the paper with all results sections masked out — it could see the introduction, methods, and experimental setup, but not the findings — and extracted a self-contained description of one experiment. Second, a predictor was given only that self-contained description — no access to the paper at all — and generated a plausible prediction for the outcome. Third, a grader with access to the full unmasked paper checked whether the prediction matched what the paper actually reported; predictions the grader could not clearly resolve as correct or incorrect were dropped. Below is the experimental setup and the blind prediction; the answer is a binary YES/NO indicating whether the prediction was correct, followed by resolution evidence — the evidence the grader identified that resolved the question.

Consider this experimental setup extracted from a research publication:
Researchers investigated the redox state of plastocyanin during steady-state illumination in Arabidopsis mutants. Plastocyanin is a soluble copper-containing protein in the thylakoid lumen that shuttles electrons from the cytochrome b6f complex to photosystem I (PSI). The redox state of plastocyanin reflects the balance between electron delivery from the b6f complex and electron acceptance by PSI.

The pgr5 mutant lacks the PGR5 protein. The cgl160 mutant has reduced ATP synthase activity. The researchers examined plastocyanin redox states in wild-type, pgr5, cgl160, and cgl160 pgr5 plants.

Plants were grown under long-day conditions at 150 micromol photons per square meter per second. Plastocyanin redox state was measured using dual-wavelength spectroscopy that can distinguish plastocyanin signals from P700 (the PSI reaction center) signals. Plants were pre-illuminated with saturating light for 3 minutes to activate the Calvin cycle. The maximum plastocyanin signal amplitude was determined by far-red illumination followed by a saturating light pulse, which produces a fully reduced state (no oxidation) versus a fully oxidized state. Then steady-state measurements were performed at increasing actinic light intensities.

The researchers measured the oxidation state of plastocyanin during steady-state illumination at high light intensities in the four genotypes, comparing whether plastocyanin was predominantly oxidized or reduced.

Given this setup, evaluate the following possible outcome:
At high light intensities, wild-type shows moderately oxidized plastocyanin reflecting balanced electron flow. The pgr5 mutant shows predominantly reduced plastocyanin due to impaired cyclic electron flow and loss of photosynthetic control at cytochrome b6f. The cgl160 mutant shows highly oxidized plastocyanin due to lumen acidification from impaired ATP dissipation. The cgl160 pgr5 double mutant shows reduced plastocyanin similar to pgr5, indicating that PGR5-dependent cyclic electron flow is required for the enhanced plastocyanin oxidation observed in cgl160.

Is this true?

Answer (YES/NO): NO